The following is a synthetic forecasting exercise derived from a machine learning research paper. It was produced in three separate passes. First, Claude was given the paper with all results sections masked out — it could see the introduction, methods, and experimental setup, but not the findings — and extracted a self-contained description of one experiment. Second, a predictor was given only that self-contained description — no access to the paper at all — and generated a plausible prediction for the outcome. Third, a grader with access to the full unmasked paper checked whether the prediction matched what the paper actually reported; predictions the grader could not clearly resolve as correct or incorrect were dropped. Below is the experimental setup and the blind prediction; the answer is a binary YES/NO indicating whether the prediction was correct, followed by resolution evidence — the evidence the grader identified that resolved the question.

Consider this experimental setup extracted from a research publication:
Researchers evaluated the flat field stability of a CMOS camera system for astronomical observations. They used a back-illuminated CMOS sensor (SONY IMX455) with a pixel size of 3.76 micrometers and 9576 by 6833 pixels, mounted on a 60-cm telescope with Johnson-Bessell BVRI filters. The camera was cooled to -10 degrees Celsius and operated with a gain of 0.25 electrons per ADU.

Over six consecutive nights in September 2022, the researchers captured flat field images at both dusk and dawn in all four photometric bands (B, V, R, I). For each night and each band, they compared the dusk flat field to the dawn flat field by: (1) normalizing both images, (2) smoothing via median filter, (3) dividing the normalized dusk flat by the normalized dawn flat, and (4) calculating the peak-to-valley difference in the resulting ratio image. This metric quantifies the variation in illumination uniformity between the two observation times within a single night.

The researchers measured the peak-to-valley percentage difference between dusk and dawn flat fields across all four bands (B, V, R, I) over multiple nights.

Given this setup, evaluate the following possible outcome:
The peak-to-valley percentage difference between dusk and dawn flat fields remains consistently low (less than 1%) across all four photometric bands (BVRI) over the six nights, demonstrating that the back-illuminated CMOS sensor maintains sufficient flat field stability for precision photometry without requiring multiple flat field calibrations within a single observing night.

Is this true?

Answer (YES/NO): NO